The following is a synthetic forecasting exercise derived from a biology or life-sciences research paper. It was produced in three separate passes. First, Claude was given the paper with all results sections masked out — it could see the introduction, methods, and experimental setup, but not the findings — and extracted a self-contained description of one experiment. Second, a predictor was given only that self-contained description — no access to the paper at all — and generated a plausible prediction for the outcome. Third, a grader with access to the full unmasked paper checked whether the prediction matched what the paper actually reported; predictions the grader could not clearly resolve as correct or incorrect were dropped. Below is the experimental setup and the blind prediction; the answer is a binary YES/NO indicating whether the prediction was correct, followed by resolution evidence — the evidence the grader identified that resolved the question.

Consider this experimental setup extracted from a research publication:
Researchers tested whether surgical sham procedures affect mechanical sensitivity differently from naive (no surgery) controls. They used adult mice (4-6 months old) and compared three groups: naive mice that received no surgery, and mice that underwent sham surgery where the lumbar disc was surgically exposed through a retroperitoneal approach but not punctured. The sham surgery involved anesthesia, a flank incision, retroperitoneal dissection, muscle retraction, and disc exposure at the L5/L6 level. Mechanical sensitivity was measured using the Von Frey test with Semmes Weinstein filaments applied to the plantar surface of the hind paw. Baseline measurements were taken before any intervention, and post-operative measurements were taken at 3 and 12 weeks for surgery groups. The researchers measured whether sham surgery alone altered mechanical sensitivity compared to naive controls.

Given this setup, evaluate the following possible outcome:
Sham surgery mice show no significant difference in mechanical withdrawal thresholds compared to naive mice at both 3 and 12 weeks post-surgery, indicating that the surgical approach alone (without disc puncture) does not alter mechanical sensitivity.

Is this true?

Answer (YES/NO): YES